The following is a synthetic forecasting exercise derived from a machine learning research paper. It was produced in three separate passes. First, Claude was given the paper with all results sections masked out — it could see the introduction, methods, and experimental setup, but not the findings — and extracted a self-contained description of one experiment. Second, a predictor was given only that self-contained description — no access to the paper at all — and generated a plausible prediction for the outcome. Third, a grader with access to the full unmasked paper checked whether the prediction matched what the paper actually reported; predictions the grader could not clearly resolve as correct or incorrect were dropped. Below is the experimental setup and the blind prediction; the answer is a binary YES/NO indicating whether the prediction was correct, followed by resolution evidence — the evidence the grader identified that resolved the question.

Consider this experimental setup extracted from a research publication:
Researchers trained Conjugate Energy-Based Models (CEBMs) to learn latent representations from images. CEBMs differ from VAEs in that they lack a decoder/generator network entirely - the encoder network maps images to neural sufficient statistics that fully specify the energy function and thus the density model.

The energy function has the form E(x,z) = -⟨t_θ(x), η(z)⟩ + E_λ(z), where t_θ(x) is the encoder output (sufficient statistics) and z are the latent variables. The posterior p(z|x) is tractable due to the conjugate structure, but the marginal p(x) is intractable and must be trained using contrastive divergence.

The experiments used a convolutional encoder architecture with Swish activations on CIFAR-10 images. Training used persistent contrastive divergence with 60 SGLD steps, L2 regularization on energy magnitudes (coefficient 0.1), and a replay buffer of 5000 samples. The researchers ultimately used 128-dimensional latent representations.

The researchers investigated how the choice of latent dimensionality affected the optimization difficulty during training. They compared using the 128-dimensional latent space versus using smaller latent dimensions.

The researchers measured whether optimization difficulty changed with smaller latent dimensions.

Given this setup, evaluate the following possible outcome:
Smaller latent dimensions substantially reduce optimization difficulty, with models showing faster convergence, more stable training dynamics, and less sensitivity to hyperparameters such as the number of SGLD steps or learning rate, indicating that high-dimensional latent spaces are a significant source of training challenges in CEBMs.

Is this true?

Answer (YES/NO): NO